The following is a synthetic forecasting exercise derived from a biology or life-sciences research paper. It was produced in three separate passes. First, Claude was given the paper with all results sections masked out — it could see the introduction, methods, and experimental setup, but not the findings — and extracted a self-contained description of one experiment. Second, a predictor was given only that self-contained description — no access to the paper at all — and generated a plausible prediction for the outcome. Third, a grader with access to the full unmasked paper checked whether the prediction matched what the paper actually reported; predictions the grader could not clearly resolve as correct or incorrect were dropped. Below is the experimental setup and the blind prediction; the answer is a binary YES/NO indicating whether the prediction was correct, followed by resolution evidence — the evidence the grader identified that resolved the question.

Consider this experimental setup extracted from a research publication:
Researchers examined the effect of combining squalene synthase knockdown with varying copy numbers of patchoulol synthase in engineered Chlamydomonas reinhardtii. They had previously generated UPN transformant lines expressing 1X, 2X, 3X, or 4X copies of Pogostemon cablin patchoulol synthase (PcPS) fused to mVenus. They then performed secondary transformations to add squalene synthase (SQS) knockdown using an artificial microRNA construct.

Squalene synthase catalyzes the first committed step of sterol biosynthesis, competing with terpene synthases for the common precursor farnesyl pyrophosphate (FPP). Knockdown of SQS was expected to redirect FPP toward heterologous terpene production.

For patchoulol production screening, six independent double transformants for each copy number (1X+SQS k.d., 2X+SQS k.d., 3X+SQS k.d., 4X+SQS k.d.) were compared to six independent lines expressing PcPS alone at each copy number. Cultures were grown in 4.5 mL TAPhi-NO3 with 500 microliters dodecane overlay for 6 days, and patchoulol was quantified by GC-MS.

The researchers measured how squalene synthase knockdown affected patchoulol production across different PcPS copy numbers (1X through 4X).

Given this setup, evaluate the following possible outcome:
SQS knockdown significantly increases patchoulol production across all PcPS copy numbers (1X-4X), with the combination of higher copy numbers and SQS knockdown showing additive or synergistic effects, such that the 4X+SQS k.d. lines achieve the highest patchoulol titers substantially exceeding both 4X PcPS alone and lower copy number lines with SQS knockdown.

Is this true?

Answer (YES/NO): NO